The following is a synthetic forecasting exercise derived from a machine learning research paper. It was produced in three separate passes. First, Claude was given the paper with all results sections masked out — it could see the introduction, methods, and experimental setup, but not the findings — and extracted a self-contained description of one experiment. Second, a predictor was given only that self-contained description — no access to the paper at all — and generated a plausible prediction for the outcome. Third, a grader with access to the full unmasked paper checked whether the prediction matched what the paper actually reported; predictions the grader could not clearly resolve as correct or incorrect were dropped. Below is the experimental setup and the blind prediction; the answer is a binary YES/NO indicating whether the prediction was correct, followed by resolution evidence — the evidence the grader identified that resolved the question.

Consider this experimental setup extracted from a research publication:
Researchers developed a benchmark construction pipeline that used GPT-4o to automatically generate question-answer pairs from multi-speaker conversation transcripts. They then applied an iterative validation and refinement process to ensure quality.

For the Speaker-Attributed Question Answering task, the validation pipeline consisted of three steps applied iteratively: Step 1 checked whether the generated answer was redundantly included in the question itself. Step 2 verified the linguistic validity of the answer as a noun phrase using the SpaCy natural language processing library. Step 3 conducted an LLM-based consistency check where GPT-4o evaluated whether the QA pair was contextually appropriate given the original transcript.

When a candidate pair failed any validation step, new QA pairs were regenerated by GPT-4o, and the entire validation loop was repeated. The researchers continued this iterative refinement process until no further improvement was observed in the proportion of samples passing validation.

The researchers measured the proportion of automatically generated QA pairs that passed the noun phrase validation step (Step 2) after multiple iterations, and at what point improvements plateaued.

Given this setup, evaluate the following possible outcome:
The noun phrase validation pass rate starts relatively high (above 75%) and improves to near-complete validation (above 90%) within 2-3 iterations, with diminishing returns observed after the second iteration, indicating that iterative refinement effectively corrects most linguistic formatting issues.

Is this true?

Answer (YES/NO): NO